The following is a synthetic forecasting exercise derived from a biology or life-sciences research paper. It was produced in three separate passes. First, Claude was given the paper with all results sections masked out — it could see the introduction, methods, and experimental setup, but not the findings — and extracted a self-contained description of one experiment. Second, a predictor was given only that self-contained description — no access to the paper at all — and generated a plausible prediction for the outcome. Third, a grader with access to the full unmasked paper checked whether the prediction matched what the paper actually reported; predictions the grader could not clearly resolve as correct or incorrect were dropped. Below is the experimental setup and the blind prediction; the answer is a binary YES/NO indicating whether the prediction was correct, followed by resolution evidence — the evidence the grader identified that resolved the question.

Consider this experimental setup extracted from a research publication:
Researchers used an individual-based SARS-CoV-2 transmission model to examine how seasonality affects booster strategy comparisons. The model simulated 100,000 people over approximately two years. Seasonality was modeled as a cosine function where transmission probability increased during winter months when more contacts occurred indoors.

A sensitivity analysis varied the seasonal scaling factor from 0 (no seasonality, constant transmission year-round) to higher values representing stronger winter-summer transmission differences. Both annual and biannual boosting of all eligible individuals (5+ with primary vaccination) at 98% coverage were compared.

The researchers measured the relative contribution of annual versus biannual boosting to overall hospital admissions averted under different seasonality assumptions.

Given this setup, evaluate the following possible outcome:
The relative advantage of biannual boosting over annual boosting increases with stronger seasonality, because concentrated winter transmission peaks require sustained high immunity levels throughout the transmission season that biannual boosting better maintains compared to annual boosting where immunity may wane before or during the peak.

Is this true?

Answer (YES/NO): NO